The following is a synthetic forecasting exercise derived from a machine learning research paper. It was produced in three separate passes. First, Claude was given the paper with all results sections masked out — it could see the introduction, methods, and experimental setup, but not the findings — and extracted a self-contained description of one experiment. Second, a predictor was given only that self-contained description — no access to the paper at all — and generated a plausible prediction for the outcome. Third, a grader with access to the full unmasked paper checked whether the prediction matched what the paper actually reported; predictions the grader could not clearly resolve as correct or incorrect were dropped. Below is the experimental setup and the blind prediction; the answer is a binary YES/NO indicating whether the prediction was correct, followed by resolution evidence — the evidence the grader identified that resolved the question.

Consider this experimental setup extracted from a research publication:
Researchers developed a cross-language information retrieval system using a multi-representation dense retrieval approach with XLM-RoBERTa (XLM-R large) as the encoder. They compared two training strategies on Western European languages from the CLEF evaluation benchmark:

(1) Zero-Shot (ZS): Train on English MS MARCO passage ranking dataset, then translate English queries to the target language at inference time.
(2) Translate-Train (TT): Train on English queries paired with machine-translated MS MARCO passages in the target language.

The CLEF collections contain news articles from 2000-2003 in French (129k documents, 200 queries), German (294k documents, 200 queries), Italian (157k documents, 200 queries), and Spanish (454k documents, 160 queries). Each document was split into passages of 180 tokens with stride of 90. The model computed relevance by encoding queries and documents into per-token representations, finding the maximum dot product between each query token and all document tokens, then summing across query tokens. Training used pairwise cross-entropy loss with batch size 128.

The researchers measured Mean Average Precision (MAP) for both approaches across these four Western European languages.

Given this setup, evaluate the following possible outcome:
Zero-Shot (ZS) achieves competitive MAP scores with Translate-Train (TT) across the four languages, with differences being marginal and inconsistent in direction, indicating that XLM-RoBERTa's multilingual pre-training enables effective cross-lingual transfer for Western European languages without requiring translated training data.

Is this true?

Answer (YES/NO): NO